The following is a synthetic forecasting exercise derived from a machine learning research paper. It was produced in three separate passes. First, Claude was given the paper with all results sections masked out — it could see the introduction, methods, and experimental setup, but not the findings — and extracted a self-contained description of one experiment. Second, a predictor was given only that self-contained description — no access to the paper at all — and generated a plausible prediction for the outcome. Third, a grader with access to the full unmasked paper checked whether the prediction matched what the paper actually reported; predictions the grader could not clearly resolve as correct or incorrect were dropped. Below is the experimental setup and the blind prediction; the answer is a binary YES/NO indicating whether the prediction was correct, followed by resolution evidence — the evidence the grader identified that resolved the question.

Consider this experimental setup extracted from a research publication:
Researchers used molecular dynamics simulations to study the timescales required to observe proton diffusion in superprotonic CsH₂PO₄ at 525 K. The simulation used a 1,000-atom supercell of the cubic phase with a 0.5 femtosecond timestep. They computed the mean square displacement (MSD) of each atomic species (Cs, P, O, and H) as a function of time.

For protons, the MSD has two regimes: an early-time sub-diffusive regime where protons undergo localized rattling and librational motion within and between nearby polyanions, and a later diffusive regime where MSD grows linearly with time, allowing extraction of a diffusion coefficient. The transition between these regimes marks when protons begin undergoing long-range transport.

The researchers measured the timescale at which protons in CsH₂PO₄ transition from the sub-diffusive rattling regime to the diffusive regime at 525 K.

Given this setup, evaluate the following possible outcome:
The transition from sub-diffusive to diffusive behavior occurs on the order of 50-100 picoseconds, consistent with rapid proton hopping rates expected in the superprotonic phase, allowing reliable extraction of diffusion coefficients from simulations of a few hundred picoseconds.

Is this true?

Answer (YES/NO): NO